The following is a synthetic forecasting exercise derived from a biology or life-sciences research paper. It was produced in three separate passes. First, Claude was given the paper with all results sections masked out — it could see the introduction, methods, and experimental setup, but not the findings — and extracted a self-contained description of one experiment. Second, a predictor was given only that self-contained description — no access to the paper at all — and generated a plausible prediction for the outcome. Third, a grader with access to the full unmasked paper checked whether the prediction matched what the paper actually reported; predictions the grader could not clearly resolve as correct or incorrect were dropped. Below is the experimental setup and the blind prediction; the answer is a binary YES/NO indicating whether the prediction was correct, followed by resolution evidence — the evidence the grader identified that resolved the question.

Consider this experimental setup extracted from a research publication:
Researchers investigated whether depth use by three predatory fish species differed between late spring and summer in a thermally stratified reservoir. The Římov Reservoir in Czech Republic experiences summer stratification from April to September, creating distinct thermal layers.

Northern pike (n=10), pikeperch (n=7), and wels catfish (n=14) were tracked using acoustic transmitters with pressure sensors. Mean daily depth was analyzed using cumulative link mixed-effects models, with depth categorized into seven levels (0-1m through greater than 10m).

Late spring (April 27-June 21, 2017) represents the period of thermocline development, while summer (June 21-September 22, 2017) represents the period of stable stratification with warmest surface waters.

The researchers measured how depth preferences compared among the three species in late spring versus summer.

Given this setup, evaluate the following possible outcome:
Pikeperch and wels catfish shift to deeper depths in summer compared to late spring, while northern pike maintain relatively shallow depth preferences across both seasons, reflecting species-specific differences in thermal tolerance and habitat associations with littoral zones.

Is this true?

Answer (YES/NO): NO